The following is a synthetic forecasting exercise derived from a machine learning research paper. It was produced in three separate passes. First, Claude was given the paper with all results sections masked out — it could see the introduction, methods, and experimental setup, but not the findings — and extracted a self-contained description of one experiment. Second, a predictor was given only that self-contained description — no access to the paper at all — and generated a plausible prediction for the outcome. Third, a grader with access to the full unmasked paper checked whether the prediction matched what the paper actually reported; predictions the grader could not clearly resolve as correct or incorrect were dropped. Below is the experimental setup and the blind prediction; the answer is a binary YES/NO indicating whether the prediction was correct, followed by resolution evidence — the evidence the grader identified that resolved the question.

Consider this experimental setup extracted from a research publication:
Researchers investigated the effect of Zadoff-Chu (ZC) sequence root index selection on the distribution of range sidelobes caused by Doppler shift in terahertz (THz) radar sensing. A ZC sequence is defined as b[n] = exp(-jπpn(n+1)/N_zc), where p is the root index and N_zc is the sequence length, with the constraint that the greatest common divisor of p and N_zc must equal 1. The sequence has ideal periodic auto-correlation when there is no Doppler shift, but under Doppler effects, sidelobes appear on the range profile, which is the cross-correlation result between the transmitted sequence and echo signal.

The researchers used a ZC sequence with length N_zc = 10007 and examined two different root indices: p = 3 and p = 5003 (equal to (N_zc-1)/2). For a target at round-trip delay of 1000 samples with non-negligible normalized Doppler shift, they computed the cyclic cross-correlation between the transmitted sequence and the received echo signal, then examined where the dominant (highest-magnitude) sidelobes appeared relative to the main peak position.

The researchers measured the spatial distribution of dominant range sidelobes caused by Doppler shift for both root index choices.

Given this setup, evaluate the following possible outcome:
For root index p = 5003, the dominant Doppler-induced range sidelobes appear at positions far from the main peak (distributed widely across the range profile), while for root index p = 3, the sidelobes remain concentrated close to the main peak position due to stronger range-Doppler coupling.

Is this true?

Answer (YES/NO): NO